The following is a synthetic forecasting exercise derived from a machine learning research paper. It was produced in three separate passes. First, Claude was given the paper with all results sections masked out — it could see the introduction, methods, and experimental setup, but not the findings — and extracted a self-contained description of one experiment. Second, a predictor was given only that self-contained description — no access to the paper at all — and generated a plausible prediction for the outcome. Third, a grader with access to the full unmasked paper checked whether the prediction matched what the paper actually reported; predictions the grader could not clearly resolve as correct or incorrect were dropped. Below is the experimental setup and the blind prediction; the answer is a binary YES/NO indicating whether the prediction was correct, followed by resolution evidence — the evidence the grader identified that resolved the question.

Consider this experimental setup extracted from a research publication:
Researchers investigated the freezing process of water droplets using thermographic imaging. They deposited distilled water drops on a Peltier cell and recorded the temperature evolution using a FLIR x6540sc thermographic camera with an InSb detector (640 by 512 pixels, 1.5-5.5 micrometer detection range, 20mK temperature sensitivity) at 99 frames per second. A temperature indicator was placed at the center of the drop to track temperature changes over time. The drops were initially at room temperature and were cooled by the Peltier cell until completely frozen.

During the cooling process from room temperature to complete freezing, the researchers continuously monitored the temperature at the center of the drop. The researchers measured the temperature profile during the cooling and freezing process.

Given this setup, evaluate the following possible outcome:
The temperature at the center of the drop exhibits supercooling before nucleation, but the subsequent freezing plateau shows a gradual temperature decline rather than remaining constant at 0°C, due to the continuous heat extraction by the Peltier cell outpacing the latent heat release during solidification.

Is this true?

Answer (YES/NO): YES